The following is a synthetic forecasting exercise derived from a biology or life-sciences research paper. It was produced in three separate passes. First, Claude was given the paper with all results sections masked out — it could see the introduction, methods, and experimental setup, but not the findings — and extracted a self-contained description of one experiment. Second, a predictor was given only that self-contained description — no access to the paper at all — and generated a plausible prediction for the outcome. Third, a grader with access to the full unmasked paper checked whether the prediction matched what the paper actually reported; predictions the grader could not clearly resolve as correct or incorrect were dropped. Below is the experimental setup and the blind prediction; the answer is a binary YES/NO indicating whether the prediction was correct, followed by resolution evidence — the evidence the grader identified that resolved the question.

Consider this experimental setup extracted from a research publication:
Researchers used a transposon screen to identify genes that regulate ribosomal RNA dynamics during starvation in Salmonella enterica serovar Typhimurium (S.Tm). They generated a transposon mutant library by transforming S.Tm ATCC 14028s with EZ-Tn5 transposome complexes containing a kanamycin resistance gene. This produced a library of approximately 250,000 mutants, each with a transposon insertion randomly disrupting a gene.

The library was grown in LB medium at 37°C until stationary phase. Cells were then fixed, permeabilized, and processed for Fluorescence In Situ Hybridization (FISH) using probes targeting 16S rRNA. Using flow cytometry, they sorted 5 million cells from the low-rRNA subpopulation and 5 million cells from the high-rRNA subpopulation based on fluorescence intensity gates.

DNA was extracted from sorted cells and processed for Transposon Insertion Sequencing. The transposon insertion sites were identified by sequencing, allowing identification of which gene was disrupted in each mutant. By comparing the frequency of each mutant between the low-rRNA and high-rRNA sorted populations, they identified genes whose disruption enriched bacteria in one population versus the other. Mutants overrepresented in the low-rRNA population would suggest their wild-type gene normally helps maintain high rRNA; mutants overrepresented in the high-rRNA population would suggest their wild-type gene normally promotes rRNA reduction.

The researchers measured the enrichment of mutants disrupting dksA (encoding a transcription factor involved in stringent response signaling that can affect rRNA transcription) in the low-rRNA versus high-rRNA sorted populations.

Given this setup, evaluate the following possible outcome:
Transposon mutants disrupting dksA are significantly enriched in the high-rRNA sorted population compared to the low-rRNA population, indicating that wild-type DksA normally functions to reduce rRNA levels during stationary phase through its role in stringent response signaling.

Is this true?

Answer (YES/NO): YES